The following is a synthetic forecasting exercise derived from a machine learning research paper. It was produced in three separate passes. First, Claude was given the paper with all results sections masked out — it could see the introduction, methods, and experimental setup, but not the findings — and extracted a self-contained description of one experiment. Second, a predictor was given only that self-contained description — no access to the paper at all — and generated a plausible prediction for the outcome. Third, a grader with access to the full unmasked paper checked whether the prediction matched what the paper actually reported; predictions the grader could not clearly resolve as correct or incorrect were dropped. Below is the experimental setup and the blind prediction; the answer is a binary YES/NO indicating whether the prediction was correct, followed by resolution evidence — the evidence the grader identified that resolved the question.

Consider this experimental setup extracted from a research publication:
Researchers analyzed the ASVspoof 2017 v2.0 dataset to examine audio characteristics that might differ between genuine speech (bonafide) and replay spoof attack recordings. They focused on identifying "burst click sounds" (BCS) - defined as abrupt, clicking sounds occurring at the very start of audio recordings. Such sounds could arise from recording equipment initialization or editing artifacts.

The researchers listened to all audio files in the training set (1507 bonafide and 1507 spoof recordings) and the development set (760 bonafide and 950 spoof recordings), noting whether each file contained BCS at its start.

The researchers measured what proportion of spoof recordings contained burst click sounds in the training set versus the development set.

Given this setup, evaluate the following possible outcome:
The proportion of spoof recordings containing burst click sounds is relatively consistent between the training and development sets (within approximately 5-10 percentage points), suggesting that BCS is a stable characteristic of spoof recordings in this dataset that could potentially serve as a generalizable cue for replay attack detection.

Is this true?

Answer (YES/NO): NO